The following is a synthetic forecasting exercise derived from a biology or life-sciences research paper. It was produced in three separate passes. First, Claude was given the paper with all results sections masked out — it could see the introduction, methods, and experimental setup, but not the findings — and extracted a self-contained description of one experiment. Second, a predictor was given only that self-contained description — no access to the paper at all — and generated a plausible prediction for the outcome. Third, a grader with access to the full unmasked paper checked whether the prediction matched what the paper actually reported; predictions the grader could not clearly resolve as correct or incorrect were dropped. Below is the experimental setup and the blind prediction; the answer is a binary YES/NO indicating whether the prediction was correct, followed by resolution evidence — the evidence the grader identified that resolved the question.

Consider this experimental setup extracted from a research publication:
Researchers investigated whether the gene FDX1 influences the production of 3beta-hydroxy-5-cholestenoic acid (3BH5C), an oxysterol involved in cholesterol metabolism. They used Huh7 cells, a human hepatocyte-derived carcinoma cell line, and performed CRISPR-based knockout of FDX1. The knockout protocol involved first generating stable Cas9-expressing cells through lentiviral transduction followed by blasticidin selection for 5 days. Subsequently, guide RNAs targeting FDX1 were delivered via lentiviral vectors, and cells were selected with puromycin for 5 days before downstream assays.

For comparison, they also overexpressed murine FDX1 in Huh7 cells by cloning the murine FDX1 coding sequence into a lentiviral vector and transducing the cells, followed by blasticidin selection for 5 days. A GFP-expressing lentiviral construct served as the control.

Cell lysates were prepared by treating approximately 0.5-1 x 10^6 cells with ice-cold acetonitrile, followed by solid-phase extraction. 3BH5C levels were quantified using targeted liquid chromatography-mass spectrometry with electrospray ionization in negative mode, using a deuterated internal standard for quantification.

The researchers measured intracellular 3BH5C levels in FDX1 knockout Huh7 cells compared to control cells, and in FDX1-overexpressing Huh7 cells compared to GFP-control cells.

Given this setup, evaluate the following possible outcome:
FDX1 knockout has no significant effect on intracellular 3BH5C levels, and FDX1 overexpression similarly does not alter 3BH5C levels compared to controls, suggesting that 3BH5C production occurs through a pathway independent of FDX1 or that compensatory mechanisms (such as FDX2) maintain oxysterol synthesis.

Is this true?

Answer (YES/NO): NO